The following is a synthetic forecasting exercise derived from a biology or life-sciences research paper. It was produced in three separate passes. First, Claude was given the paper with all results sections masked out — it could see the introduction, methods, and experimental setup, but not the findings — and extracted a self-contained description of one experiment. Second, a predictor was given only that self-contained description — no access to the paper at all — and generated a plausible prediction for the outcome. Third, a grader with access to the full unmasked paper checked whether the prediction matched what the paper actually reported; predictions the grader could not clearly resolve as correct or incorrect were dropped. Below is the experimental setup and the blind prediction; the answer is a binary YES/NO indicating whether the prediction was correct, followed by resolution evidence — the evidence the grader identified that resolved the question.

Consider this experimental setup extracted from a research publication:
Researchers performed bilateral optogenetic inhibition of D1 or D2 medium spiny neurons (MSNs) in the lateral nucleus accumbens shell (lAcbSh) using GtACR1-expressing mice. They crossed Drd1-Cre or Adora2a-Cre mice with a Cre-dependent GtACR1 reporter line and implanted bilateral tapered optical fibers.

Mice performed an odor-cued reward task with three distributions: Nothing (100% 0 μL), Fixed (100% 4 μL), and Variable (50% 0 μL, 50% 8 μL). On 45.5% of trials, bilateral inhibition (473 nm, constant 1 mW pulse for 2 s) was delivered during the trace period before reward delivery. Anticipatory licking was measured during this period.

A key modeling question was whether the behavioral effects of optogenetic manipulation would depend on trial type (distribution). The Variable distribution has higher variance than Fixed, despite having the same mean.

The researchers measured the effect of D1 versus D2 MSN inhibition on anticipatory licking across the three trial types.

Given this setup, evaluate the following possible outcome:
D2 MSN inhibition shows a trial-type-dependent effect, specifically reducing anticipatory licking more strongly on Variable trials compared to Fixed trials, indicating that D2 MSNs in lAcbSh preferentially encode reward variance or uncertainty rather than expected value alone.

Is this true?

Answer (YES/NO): NO